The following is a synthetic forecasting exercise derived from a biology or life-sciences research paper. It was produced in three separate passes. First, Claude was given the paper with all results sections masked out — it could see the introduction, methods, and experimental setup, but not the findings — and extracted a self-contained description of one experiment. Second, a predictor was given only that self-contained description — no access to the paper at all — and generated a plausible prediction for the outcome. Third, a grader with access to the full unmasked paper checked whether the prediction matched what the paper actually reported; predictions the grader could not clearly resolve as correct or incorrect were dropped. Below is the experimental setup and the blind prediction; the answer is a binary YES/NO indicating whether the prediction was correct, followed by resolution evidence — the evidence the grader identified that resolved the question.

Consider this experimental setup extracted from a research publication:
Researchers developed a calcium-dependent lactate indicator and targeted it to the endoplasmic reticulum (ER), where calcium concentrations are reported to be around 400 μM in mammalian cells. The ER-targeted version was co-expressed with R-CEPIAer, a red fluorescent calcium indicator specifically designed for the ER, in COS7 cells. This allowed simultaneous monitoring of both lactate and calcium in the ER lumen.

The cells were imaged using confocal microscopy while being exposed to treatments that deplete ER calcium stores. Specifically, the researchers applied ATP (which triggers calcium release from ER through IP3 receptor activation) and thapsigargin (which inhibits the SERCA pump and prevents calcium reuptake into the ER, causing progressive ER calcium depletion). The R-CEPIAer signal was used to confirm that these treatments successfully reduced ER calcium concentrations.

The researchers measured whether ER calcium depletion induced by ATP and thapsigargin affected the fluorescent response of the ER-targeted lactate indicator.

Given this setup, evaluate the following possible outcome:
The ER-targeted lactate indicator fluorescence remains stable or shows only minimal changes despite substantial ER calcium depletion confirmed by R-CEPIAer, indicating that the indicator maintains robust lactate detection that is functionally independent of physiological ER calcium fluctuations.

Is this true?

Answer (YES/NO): YES